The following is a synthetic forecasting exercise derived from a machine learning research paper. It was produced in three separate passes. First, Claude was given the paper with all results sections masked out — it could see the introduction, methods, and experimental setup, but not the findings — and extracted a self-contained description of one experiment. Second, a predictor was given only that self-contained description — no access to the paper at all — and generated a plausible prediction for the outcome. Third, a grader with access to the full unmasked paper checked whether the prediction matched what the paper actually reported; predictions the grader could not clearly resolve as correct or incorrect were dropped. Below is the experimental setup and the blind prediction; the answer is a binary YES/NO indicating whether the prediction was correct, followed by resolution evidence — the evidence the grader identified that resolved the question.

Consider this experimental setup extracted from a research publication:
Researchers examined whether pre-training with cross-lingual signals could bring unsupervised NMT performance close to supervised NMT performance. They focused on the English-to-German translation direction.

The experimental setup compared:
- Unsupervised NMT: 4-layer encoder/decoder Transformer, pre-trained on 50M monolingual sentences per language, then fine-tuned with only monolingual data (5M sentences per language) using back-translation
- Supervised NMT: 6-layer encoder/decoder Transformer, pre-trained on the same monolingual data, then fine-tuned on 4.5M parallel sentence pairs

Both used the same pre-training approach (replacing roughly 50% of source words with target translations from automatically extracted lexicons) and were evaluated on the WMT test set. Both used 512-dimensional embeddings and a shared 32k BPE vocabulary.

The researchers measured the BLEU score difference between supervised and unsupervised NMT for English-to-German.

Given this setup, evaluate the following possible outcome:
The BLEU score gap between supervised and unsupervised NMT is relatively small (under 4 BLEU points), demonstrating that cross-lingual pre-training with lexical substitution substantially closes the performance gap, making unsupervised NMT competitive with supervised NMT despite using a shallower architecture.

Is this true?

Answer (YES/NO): YES